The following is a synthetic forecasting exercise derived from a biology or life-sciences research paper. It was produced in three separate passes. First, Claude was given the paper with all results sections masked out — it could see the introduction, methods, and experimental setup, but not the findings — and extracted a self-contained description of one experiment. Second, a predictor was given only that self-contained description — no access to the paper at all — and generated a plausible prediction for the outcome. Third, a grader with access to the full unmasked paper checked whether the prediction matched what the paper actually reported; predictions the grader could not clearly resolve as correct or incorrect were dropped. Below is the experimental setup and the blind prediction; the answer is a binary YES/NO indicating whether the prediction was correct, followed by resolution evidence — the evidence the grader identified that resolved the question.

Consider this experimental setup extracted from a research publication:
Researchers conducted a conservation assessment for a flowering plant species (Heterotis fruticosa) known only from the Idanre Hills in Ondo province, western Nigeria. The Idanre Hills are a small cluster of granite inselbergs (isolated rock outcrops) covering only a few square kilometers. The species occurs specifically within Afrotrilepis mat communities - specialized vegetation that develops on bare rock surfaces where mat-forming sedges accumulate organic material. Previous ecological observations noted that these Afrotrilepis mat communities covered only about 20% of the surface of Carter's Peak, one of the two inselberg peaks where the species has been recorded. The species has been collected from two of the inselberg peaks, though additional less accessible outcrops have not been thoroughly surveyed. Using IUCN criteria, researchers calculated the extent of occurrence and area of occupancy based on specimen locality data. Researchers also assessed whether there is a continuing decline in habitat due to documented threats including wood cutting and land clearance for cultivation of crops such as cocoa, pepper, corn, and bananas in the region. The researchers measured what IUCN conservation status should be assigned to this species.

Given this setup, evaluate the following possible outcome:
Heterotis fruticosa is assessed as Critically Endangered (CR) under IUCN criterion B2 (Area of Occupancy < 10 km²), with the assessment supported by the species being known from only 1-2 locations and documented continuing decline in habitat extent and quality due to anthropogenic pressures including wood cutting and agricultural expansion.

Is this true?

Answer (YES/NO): YES